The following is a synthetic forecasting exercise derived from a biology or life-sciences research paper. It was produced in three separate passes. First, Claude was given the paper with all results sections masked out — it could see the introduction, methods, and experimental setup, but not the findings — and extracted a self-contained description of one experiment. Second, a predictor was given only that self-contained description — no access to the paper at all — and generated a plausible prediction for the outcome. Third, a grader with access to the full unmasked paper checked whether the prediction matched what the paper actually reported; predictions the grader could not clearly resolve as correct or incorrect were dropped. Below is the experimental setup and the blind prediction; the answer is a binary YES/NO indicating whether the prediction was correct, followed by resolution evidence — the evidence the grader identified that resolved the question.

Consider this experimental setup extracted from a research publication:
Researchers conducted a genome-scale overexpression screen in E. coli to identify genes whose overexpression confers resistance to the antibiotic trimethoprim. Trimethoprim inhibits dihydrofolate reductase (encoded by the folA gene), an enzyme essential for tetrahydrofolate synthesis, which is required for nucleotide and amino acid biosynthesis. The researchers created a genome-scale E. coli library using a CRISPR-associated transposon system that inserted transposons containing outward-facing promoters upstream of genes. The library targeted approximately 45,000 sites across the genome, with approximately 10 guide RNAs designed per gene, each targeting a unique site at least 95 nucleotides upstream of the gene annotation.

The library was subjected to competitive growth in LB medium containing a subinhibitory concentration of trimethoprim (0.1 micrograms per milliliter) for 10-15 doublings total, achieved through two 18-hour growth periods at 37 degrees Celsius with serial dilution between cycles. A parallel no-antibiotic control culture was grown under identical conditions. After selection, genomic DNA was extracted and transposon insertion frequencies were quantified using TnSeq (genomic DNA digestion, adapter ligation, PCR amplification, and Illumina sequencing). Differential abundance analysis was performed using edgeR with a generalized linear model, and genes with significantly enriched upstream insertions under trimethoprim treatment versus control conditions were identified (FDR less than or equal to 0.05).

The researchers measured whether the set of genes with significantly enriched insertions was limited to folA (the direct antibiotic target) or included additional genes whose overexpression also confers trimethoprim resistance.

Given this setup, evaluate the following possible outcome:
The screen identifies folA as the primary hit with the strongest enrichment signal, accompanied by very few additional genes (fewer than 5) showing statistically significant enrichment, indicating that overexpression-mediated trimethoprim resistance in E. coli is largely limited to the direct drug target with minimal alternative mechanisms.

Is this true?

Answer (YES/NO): NO